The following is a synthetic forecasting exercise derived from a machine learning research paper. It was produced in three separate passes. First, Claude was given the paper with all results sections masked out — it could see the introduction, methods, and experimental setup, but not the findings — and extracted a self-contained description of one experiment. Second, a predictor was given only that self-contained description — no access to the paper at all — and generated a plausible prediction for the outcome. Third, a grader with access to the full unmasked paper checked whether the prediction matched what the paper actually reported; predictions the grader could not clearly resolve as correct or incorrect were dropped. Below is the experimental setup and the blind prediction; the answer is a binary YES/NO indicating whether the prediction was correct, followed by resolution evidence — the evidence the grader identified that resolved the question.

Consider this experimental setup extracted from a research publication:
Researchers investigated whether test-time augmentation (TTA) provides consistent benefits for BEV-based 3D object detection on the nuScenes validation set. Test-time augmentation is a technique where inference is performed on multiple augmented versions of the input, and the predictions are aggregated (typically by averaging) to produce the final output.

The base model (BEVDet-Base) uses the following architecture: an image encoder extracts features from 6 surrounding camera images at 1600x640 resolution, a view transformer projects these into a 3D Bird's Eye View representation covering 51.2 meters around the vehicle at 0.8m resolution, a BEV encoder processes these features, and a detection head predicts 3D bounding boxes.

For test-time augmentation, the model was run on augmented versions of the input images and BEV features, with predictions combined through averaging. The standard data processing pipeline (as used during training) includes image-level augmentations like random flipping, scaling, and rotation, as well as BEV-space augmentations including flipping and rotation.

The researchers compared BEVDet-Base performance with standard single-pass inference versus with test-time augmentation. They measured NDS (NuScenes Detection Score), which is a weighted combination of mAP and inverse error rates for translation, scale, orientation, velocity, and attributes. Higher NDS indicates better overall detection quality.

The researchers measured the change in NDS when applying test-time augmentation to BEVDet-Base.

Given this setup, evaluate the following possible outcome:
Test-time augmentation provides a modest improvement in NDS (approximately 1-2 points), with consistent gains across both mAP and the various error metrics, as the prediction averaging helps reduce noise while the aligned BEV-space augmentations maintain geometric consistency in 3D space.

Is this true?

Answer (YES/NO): NO